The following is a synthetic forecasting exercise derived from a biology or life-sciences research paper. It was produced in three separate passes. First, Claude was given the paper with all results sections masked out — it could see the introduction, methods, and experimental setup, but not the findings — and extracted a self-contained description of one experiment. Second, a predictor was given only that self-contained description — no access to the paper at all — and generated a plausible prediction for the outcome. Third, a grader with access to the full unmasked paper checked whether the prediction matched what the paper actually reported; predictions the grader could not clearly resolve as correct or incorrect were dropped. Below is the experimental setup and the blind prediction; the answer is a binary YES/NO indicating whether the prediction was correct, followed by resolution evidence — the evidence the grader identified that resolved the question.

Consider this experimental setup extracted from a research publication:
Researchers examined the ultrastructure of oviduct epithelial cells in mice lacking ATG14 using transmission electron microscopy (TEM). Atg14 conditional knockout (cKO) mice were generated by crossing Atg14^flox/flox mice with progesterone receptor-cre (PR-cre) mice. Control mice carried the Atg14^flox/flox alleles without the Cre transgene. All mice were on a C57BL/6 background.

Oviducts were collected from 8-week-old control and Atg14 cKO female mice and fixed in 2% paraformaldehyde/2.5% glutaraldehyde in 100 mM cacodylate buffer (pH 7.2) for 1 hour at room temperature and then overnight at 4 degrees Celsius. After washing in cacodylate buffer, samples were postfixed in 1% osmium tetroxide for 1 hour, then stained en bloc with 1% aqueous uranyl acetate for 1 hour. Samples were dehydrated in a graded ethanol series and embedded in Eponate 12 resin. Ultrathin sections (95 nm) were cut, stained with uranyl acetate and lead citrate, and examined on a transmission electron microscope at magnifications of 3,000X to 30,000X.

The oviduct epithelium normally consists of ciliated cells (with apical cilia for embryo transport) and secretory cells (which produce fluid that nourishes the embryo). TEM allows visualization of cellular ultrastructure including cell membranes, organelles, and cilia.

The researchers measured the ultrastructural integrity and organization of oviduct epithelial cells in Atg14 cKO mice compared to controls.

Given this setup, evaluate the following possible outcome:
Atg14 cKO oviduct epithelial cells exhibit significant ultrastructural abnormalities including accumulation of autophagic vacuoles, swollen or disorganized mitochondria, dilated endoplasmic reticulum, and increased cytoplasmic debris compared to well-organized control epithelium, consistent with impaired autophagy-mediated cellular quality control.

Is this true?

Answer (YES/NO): NO